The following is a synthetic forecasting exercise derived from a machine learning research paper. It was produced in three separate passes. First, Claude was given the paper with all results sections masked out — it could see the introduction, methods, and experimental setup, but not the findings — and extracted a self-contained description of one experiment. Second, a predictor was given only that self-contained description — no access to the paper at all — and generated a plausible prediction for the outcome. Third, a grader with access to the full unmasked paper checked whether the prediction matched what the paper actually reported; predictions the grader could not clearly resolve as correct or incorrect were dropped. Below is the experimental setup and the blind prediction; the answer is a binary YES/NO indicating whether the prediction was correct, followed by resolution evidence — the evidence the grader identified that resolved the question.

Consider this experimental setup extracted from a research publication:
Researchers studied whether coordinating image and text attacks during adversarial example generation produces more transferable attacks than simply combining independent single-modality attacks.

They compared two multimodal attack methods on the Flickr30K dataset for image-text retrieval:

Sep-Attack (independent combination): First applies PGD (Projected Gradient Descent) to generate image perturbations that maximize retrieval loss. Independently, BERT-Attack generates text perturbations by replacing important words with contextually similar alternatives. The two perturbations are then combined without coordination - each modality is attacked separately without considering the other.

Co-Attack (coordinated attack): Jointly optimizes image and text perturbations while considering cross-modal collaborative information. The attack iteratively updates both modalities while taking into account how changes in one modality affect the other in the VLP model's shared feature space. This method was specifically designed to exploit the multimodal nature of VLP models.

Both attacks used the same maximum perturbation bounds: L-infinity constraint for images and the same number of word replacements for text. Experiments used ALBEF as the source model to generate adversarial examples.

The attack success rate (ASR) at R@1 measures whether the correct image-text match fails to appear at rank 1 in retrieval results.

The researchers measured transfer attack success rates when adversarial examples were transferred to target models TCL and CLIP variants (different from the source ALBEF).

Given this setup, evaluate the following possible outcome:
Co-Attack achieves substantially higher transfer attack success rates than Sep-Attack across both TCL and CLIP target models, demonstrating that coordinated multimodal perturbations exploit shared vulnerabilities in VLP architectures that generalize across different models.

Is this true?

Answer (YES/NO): NO